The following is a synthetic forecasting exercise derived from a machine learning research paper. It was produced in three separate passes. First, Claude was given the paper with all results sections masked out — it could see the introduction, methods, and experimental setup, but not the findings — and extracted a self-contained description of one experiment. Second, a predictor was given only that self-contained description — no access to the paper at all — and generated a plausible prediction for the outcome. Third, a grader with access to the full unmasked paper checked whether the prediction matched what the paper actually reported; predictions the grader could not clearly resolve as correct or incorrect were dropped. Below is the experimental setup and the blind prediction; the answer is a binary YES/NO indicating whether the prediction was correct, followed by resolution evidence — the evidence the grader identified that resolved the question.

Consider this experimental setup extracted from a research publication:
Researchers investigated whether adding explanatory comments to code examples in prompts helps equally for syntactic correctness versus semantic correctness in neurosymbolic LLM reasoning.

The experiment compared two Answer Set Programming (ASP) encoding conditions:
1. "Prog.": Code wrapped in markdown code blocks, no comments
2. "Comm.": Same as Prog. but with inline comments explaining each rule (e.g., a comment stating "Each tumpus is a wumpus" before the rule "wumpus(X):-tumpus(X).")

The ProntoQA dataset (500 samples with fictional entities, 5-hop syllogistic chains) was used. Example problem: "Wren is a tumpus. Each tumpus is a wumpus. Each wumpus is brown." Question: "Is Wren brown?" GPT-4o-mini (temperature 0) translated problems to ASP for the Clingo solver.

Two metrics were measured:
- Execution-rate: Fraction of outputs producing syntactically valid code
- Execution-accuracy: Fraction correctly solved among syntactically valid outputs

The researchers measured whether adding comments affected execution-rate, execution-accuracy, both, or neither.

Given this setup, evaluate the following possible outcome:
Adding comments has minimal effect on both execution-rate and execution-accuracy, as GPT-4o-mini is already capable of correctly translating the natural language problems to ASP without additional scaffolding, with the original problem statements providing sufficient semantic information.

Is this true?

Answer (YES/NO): NO